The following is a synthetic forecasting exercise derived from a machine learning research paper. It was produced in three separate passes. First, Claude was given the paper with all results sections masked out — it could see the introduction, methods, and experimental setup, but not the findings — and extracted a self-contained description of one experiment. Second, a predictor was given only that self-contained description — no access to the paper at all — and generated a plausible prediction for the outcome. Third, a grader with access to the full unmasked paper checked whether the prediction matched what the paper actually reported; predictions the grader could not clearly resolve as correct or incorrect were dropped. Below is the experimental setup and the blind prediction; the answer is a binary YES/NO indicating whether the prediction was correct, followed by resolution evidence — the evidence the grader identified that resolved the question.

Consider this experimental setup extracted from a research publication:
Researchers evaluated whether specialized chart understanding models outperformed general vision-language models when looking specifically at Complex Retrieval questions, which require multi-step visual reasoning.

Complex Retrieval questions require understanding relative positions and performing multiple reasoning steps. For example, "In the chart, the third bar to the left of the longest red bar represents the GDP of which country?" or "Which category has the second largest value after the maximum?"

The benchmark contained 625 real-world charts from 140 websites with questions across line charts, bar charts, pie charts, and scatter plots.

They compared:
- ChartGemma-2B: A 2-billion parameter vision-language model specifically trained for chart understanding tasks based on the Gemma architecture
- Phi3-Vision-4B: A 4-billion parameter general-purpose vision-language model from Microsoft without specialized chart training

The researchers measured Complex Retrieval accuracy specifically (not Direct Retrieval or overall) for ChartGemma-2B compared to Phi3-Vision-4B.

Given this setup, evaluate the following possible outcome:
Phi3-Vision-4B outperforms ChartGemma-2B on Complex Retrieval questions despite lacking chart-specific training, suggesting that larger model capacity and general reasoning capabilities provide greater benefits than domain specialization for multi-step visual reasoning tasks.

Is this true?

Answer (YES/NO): NO